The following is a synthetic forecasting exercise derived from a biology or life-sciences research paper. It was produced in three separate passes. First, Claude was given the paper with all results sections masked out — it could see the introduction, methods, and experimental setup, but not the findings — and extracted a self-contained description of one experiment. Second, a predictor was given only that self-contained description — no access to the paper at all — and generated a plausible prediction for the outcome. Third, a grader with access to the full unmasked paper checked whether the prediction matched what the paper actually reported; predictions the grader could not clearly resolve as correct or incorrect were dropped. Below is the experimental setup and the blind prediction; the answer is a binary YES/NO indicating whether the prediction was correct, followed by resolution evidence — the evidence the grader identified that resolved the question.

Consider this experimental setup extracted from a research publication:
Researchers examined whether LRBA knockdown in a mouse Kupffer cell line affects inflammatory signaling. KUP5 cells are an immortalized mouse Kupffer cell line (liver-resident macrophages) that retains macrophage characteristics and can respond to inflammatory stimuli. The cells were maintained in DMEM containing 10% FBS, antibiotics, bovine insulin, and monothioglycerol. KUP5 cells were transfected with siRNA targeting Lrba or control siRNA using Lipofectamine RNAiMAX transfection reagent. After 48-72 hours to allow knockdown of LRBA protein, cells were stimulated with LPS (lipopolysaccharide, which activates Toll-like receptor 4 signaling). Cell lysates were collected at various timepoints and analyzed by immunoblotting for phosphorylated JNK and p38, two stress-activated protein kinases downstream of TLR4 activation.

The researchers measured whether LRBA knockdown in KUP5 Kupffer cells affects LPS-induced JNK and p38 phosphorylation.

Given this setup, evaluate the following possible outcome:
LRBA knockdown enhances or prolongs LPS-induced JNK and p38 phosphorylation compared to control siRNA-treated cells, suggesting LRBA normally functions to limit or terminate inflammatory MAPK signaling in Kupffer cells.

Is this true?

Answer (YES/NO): NO